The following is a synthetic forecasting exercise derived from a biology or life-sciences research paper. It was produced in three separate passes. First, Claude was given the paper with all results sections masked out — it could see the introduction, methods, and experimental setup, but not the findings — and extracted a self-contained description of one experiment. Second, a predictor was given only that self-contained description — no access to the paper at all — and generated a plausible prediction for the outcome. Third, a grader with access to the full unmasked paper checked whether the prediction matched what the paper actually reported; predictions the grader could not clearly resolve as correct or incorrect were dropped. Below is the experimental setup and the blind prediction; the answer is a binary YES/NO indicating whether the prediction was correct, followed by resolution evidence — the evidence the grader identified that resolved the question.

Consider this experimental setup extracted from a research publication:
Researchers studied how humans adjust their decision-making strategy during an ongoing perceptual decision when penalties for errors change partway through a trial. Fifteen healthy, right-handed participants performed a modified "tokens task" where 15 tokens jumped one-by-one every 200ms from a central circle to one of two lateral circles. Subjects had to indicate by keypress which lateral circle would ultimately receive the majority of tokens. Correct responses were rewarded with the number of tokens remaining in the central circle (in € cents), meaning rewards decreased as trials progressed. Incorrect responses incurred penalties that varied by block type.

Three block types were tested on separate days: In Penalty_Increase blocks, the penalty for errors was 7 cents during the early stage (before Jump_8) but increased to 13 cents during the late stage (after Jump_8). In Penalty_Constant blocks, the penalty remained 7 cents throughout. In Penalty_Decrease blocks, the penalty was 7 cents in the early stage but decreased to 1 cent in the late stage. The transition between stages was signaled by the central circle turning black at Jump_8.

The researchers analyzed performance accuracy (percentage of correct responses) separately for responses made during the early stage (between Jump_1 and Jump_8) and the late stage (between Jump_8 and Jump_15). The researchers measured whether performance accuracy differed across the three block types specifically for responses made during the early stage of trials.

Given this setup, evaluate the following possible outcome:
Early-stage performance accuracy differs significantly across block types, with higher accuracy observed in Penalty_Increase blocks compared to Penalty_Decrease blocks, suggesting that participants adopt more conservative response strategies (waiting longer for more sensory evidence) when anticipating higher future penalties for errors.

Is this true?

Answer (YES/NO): NO